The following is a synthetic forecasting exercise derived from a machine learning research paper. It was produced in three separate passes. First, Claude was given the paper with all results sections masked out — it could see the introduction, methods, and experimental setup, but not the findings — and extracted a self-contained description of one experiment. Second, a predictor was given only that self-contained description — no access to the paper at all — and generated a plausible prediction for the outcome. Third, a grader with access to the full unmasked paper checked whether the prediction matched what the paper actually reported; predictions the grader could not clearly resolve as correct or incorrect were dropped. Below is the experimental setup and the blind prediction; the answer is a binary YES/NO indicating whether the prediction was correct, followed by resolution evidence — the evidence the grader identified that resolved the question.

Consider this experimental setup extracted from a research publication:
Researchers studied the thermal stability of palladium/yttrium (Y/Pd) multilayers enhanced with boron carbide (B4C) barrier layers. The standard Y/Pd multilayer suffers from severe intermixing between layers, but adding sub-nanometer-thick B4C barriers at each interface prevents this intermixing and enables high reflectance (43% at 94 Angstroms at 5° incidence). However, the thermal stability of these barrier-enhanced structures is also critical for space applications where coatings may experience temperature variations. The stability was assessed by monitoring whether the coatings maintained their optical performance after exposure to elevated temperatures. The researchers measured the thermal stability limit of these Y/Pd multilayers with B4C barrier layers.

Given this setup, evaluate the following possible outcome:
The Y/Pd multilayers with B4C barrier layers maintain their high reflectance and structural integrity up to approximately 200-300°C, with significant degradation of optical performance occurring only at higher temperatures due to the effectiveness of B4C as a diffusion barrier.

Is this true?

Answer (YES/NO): NO